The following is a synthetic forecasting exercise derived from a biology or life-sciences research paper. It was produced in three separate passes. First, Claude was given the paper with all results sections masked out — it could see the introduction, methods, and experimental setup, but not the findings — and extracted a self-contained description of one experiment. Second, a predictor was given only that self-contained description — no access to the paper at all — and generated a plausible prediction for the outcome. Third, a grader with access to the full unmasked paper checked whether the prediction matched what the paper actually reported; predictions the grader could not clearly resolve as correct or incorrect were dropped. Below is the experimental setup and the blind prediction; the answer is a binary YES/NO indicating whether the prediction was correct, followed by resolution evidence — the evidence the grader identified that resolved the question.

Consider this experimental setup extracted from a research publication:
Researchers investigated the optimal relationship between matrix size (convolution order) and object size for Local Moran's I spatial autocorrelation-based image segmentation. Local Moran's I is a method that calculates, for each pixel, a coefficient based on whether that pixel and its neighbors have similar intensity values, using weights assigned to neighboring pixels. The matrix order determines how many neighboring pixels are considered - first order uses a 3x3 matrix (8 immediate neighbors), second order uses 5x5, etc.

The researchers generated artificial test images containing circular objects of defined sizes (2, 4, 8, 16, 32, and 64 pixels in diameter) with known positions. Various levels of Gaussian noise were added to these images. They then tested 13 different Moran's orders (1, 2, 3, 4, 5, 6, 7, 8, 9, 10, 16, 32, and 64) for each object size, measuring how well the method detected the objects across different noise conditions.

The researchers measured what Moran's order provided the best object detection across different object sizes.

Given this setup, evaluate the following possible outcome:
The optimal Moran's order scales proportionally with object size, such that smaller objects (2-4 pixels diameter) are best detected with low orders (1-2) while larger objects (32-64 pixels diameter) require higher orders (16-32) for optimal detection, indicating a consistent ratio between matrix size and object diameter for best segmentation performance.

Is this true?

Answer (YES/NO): NO